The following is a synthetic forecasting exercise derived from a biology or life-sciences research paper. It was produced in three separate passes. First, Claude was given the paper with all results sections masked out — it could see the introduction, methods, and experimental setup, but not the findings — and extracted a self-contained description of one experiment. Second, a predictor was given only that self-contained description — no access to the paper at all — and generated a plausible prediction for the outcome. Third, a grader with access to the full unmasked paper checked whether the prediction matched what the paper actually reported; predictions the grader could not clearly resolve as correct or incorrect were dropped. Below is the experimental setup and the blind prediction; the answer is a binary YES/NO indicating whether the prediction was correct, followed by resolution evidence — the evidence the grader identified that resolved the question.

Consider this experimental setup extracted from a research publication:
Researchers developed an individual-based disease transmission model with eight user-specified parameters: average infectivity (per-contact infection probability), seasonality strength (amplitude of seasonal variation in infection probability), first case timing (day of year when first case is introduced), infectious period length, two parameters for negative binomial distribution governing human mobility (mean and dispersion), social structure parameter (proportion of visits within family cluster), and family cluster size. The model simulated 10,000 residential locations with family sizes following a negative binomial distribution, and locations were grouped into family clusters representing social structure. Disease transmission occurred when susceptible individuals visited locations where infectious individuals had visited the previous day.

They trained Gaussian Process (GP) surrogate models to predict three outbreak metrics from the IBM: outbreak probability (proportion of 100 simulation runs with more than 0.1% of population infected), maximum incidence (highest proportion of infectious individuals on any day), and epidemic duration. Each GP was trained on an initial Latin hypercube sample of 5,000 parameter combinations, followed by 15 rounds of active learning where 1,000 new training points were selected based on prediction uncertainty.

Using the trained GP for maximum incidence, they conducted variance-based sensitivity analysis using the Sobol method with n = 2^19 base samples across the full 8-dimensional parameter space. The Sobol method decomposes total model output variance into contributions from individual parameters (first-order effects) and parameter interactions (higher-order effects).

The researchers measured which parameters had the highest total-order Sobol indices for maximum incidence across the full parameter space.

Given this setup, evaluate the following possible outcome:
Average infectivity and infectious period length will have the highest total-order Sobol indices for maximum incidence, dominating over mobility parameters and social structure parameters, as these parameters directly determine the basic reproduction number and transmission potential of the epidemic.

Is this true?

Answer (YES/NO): NO